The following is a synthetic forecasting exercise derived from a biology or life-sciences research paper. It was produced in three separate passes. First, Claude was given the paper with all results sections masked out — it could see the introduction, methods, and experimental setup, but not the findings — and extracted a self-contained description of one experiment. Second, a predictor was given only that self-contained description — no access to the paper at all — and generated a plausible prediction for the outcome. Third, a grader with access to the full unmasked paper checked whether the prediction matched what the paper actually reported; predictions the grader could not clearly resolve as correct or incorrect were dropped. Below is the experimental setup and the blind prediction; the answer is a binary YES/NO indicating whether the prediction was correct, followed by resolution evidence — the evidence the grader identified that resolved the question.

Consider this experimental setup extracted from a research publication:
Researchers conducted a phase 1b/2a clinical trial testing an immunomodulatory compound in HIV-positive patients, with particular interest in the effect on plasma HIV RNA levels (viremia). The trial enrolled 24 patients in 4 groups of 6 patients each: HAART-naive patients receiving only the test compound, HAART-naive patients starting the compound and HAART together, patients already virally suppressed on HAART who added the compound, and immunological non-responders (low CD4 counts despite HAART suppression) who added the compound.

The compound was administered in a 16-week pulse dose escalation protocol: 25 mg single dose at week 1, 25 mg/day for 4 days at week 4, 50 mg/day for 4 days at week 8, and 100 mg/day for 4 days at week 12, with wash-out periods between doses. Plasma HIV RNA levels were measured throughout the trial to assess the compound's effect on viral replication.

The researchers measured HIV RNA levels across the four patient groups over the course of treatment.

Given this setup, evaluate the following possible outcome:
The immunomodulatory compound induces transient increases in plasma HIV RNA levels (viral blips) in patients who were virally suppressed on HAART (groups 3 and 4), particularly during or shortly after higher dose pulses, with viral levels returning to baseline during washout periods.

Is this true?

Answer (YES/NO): NO